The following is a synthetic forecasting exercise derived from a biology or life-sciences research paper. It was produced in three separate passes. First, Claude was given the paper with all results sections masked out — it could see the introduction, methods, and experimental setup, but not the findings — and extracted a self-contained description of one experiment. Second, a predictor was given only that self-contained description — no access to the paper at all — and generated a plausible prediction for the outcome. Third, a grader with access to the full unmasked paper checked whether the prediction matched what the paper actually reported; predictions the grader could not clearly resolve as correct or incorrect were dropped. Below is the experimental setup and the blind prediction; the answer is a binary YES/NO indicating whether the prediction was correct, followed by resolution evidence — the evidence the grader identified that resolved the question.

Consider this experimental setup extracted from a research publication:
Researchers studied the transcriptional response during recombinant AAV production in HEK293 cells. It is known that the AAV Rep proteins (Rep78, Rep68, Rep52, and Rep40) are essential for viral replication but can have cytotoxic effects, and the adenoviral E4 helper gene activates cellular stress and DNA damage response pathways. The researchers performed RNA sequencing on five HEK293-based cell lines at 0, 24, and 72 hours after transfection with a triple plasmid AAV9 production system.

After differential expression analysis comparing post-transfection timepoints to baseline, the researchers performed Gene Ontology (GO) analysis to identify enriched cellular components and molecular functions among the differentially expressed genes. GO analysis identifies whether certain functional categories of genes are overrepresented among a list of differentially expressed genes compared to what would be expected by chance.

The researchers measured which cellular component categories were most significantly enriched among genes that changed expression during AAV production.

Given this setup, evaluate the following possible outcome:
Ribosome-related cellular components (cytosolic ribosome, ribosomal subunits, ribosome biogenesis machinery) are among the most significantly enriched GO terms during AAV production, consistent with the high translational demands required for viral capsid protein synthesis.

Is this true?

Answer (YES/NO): NO